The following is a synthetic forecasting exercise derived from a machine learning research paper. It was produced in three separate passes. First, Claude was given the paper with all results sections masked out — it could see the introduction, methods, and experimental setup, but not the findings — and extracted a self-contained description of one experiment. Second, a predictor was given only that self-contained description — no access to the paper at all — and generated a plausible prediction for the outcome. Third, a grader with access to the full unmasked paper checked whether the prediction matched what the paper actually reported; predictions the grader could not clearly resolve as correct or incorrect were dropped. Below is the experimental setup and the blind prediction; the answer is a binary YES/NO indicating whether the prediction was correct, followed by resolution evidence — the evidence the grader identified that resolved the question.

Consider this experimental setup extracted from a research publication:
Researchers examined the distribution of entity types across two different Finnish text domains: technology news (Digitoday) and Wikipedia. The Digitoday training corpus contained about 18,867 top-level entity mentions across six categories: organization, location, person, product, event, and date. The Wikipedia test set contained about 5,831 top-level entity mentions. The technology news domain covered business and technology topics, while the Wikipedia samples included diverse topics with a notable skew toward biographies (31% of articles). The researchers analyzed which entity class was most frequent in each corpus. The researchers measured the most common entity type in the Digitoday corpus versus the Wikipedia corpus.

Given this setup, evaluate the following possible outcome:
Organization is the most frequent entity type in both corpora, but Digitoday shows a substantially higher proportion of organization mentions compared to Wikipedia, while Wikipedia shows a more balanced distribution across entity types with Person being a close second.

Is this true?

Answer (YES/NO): NO